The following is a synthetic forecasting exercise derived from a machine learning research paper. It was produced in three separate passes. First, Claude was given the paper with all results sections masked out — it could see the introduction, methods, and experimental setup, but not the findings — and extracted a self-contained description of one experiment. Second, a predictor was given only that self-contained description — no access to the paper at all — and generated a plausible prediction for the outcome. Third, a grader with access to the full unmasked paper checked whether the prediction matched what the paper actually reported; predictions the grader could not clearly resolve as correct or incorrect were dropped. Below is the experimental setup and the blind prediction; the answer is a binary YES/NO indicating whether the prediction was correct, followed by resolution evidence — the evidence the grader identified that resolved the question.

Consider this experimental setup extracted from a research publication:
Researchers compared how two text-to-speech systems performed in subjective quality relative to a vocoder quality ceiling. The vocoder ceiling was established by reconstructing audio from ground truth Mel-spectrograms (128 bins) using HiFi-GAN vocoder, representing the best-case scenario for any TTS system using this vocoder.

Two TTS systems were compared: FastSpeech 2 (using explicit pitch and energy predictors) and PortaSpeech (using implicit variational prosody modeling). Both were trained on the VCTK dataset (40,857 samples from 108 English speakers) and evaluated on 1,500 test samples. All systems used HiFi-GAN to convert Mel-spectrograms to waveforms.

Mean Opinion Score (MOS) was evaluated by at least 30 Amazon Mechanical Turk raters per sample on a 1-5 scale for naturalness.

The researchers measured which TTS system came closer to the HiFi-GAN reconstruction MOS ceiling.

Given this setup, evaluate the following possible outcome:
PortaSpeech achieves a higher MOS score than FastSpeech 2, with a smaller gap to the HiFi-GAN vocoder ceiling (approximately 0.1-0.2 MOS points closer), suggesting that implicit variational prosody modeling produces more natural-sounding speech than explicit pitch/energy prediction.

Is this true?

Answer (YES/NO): NO